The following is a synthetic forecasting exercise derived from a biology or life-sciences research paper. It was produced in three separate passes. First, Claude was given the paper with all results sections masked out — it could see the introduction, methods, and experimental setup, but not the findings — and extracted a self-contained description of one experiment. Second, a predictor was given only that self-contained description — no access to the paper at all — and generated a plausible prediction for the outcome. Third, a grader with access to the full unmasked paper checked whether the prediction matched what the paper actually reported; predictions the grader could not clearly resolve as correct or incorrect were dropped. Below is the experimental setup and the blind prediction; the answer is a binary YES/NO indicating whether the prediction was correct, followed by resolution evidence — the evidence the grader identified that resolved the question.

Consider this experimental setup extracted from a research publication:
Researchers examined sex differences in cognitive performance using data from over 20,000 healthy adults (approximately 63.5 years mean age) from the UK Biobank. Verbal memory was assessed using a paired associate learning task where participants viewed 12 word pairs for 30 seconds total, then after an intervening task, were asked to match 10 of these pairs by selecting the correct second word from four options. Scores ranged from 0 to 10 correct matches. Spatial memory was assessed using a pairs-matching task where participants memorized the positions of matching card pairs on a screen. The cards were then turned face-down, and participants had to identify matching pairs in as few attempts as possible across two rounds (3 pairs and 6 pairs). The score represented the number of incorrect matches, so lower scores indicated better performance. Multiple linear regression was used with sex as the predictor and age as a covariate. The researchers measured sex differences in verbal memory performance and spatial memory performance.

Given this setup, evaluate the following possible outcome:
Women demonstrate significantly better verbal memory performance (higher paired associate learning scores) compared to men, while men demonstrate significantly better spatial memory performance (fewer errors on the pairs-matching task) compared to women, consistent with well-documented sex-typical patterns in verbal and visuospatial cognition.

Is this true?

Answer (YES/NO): YES